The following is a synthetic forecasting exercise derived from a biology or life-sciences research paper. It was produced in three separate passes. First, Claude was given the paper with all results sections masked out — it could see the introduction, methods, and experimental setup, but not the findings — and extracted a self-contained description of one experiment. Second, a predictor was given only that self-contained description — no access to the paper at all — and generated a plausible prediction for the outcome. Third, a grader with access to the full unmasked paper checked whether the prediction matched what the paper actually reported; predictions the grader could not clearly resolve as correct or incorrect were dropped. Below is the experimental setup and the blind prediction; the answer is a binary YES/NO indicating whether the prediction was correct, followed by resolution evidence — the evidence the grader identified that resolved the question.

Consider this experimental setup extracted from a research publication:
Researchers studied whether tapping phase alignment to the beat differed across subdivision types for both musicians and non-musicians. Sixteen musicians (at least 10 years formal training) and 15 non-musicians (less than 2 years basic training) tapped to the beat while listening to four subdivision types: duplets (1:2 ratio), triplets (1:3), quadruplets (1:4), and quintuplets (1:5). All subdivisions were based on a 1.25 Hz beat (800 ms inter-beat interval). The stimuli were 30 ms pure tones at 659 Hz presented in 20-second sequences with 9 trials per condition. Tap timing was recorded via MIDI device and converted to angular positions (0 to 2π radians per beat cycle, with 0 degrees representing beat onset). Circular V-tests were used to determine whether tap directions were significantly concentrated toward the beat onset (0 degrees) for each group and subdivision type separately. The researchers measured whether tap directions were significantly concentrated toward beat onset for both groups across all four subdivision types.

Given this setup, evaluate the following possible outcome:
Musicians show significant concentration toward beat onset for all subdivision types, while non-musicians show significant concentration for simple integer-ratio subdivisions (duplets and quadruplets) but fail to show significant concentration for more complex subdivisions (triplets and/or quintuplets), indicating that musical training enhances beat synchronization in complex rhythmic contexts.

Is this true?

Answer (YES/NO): NO